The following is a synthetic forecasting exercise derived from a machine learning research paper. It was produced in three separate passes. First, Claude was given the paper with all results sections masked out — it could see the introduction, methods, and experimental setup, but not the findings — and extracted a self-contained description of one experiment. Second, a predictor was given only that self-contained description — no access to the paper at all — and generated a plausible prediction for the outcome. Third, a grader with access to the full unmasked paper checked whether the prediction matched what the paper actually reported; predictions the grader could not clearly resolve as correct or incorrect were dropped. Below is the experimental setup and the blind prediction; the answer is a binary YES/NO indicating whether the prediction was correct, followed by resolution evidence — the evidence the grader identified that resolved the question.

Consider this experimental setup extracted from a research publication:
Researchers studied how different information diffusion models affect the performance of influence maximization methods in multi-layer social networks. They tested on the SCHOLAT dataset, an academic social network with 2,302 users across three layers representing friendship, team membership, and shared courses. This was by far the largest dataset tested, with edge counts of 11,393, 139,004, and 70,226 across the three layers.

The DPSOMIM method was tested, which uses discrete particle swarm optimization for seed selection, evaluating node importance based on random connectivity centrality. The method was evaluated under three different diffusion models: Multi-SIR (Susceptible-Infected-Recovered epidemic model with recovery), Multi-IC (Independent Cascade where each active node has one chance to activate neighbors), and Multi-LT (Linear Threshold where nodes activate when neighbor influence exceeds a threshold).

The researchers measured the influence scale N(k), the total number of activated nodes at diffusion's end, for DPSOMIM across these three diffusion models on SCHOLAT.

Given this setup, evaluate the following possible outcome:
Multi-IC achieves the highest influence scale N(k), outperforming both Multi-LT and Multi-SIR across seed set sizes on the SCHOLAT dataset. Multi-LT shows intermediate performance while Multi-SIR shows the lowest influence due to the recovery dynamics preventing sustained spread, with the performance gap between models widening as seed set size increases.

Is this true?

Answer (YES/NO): NO